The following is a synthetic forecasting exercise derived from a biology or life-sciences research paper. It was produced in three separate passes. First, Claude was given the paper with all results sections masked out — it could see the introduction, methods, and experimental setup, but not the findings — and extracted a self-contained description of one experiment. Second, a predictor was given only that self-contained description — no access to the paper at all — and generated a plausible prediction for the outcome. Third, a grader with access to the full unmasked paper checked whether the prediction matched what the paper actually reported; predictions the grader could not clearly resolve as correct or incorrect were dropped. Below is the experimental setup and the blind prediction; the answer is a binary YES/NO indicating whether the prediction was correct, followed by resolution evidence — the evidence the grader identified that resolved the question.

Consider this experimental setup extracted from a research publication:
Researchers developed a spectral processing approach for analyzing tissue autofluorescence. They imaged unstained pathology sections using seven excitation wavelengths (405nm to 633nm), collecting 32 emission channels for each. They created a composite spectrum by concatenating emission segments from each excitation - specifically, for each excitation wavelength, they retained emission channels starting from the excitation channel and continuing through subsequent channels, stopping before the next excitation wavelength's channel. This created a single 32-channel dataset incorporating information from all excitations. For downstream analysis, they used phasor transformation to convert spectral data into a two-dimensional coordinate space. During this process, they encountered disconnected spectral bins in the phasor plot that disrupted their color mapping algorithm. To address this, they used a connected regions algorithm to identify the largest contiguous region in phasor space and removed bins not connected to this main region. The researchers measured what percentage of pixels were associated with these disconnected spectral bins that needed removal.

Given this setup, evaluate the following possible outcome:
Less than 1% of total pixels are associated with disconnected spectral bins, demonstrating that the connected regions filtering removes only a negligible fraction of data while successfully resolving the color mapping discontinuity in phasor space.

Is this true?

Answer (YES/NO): YES